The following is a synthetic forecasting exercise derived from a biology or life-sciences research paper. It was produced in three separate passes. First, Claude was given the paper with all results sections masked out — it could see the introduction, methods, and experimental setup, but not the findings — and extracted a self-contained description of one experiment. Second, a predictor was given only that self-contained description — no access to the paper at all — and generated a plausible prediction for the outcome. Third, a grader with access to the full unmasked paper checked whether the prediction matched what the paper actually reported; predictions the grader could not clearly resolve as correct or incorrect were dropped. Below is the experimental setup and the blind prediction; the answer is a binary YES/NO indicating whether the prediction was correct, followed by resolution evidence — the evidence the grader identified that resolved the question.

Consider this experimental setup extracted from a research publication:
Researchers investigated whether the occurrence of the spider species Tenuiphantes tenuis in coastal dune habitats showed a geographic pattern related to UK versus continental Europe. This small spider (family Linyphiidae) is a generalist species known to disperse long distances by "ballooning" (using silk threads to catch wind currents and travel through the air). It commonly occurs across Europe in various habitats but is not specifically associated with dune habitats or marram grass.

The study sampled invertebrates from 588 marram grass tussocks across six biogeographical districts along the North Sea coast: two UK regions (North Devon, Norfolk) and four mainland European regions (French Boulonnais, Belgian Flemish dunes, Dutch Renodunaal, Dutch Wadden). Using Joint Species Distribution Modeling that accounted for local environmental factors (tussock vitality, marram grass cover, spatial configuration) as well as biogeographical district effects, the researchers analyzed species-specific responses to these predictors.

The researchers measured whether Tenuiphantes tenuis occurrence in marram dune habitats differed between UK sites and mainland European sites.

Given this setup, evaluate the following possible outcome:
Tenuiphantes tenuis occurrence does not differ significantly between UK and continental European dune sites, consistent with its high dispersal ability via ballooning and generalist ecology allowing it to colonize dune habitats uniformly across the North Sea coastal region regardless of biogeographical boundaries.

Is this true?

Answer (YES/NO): NO